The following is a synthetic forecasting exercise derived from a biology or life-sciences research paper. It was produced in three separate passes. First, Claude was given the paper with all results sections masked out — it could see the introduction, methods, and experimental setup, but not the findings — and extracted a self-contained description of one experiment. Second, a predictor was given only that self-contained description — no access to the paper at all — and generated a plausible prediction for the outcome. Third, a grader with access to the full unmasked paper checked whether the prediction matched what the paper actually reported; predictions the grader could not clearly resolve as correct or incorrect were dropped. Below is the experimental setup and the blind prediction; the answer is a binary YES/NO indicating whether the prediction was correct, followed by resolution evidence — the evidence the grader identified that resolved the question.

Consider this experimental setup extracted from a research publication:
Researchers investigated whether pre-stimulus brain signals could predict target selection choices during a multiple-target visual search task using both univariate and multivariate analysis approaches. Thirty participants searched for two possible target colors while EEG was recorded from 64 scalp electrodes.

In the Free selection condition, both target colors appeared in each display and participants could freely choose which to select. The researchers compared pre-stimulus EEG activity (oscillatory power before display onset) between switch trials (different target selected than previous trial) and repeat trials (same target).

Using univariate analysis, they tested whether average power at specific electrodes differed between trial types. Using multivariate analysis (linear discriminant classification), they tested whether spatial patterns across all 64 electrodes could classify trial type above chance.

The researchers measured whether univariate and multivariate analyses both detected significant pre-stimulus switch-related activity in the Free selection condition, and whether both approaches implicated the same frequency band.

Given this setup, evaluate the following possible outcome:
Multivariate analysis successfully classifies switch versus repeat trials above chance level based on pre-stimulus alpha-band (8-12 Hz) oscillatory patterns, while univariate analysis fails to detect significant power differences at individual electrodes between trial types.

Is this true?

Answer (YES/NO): NO